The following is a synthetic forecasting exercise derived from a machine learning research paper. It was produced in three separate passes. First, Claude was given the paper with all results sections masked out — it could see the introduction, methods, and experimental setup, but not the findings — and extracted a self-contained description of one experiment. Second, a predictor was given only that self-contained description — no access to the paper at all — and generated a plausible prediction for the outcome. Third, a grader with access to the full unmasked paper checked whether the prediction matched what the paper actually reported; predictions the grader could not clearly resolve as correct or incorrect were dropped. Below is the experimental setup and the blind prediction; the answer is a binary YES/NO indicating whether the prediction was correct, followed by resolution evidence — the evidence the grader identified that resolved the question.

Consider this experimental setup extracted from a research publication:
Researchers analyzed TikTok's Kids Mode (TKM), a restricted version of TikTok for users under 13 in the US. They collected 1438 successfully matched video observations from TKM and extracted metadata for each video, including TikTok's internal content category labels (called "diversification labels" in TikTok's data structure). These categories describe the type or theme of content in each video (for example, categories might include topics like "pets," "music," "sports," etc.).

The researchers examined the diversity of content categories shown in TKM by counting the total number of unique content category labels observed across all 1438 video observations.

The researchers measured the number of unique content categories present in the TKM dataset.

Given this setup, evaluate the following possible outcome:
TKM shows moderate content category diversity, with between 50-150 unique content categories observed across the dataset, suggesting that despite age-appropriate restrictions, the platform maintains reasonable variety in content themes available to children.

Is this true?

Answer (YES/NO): YES